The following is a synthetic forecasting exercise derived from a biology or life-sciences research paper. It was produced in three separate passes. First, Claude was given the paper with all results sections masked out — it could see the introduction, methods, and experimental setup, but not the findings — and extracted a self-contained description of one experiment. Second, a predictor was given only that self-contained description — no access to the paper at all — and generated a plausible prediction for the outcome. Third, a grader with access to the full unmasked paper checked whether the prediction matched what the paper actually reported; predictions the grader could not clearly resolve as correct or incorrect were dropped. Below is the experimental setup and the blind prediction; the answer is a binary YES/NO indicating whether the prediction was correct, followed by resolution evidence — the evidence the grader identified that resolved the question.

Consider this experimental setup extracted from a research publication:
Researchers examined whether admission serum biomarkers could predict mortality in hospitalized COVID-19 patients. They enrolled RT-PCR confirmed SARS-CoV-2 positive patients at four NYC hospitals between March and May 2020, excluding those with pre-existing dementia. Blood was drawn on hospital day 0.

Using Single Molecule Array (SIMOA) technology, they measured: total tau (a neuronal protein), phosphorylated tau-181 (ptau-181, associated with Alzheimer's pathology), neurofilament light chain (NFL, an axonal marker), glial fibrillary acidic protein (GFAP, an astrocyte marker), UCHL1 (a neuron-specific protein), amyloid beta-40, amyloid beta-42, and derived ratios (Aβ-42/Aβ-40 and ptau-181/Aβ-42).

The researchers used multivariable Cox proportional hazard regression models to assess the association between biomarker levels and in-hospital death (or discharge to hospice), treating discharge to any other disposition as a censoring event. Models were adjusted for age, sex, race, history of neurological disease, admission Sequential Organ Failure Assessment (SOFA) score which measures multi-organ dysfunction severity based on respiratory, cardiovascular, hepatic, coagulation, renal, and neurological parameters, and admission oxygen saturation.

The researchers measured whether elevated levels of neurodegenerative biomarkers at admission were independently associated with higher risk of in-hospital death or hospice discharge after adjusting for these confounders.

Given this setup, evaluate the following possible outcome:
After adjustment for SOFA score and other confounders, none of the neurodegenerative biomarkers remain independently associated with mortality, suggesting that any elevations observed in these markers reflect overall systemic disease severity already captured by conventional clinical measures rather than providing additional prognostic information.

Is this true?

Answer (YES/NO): NO